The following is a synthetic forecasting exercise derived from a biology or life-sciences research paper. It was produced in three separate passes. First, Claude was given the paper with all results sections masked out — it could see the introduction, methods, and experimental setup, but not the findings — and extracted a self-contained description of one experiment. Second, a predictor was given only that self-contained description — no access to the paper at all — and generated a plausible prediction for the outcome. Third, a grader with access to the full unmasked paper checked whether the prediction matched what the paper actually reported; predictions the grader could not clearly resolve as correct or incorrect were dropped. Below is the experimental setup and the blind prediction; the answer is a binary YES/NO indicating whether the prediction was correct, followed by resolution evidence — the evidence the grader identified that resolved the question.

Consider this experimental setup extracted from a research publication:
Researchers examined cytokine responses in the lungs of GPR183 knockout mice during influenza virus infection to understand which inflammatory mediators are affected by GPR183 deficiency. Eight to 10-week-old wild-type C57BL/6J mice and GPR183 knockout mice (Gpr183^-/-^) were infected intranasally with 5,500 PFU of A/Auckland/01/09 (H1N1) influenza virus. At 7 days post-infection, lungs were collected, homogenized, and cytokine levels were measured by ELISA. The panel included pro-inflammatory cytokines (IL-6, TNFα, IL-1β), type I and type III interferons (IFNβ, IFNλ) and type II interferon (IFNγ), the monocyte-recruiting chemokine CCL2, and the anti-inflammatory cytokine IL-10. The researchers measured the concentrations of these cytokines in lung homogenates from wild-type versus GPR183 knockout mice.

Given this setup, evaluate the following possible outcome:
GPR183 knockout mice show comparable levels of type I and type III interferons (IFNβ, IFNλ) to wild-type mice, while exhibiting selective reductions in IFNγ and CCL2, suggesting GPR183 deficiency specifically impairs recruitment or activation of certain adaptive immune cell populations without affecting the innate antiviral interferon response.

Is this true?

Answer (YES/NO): NO